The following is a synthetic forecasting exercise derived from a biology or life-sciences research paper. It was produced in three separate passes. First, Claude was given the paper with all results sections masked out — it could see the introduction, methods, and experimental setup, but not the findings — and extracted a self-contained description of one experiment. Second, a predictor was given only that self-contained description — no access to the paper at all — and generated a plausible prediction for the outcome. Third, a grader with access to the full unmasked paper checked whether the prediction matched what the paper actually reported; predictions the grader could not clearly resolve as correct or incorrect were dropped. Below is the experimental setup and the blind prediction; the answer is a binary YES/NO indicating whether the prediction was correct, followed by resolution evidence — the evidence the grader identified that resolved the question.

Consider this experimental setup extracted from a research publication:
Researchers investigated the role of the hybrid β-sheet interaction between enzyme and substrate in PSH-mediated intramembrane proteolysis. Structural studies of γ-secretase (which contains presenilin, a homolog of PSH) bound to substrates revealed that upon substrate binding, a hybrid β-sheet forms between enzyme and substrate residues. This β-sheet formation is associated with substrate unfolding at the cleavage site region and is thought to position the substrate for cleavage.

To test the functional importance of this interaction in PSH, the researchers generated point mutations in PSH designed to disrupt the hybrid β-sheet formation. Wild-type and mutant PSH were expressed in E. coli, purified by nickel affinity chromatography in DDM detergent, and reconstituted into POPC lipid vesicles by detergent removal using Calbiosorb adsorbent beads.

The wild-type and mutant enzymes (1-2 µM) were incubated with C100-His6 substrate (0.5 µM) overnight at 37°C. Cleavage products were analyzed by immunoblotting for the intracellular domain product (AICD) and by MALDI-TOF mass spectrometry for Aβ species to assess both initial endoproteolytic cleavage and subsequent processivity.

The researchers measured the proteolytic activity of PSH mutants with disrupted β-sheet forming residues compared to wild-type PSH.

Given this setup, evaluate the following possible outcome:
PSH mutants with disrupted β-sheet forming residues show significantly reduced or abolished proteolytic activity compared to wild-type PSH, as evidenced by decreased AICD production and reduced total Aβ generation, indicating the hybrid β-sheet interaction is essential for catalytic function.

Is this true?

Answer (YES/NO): YES